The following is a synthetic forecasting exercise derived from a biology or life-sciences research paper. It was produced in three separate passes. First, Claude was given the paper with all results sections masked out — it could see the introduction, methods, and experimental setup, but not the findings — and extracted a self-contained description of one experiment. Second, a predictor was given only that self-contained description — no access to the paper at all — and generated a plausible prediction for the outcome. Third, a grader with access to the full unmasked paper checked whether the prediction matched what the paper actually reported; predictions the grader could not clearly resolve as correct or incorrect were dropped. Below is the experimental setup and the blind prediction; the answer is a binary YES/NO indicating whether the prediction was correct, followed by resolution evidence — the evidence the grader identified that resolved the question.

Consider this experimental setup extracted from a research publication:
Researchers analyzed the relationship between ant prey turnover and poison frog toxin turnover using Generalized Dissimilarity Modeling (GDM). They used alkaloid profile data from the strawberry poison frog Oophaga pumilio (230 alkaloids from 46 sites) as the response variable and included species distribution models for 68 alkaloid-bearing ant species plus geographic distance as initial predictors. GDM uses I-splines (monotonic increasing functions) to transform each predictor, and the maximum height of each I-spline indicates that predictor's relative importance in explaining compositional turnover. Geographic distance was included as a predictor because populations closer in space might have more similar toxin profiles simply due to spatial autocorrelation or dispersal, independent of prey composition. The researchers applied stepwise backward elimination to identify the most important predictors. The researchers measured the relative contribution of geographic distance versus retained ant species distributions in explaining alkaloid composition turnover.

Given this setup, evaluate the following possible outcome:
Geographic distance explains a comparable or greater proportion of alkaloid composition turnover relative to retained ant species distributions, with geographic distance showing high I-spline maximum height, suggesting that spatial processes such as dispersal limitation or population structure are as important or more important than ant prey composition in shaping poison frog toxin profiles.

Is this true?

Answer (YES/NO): NO